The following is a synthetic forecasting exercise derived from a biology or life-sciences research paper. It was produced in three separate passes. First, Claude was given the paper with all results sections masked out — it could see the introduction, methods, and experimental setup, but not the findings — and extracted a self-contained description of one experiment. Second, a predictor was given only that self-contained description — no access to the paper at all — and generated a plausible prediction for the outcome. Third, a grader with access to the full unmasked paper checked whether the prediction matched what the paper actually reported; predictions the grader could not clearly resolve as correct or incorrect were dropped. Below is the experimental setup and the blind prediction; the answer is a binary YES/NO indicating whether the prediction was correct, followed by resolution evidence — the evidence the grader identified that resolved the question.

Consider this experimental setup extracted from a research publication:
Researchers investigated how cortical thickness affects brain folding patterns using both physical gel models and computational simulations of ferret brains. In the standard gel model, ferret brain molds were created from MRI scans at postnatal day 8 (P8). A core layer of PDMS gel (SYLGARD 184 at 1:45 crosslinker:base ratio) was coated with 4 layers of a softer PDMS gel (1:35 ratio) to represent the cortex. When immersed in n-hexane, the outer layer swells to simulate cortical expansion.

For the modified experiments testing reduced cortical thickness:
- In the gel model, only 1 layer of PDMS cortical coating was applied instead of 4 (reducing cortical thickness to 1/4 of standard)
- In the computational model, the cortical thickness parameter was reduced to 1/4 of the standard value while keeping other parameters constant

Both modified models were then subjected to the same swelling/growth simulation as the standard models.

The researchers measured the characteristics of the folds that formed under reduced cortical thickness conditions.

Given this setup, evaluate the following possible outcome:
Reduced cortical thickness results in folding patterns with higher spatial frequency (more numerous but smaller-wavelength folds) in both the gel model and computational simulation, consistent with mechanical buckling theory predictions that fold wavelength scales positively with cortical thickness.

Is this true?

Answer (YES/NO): YES